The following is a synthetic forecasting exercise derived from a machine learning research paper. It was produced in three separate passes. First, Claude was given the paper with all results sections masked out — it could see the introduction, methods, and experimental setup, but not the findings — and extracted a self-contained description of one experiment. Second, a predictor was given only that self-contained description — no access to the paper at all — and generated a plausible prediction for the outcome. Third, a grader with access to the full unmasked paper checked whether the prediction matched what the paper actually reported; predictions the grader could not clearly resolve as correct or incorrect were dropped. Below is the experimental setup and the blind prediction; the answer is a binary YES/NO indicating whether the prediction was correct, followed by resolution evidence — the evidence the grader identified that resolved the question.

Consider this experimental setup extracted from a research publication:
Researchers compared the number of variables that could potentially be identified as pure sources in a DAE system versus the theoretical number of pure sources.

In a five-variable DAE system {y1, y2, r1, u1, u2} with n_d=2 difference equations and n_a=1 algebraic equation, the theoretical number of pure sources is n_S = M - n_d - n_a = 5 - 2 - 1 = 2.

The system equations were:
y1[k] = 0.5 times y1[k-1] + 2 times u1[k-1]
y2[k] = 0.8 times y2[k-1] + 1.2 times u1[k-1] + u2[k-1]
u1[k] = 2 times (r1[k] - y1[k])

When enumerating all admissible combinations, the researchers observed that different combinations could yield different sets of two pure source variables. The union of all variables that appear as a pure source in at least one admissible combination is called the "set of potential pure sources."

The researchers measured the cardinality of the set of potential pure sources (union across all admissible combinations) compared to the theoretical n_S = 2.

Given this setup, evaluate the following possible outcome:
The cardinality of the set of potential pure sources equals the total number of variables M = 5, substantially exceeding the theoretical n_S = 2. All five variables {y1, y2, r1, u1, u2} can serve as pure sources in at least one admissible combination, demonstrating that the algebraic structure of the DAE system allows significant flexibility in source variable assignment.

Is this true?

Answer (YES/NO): NO